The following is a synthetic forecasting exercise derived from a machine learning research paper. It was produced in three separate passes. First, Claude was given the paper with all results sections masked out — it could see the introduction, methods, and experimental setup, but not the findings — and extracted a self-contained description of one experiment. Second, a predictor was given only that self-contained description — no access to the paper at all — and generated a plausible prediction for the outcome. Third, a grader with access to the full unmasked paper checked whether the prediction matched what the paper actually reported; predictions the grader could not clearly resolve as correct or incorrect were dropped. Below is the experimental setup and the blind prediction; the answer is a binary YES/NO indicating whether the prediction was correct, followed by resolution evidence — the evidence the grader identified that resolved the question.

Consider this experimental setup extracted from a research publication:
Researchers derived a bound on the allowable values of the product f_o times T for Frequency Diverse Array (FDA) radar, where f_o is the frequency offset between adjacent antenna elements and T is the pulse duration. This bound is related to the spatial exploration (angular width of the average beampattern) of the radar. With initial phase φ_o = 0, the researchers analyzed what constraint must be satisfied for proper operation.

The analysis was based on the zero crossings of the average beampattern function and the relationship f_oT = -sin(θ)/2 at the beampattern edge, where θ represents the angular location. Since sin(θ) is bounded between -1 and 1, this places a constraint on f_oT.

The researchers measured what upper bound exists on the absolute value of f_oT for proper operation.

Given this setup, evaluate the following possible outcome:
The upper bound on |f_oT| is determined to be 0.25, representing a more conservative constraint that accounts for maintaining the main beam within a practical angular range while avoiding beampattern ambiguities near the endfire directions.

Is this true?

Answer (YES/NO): NO